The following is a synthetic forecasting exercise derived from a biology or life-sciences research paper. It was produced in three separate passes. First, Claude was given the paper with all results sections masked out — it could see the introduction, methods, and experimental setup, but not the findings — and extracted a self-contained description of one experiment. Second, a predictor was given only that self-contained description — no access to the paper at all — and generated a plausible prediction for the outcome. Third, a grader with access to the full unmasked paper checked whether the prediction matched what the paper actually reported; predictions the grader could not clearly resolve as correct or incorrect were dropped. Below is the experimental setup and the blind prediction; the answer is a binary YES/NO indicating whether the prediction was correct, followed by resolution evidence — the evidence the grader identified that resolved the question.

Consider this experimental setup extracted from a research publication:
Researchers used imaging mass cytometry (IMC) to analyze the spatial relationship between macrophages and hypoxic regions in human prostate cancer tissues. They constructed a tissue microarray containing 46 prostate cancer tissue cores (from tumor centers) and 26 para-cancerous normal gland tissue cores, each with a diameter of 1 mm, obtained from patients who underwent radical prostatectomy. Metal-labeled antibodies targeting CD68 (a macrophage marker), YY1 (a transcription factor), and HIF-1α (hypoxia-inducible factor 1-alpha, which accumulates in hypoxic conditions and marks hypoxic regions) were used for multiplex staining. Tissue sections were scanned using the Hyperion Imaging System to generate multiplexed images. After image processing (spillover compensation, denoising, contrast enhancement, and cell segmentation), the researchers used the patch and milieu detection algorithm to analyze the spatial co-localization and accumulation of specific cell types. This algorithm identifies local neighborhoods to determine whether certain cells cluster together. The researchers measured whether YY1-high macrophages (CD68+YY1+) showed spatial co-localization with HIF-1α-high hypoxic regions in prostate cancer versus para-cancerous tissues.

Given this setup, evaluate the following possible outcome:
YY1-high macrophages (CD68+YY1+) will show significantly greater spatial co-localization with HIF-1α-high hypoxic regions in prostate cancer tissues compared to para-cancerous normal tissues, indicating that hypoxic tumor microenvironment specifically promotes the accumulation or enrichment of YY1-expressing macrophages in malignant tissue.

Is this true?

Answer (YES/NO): YES